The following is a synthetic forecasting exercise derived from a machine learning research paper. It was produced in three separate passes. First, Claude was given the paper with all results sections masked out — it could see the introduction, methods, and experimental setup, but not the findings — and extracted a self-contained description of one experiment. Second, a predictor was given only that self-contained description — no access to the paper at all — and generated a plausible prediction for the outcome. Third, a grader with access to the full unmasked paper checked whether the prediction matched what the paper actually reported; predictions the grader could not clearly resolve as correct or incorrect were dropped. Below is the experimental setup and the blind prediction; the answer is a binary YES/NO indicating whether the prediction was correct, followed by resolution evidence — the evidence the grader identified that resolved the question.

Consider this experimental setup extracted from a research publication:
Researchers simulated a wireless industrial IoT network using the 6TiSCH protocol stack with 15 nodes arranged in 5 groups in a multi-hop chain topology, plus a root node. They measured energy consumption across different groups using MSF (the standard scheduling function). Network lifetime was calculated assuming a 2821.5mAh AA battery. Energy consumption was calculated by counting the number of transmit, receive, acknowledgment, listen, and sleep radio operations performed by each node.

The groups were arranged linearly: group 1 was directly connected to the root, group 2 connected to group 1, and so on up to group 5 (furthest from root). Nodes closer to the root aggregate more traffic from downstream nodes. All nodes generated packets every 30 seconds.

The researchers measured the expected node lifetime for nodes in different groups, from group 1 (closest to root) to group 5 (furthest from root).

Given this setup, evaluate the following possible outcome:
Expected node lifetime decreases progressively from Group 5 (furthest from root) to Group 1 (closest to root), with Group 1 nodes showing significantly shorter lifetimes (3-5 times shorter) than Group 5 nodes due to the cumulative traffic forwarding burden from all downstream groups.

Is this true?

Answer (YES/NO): NO